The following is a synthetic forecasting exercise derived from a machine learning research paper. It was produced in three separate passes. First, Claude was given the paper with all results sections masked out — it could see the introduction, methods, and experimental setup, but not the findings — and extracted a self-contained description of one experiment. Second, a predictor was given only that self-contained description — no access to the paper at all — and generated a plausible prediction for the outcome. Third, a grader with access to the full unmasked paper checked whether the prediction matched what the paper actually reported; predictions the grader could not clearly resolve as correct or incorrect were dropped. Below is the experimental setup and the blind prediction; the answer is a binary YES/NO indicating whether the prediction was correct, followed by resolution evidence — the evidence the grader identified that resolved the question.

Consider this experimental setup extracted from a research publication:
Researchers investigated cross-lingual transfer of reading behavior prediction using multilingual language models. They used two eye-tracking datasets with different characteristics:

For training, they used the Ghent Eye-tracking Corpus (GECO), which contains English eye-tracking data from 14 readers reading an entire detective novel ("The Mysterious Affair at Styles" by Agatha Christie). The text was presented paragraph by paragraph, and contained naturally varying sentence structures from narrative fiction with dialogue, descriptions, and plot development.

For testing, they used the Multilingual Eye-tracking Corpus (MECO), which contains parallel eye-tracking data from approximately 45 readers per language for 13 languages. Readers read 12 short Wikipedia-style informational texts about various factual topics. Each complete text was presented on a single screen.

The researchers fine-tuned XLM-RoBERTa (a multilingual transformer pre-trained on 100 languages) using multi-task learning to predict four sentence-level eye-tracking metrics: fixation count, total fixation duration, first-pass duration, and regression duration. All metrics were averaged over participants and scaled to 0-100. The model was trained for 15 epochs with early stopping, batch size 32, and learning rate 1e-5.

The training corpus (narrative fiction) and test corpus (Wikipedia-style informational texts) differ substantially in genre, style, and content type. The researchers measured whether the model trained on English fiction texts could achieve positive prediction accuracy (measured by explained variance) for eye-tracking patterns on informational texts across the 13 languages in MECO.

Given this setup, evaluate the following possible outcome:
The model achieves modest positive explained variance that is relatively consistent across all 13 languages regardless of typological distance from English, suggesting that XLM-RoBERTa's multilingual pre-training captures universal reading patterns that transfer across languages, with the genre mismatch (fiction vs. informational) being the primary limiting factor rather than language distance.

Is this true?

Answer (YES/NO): NO